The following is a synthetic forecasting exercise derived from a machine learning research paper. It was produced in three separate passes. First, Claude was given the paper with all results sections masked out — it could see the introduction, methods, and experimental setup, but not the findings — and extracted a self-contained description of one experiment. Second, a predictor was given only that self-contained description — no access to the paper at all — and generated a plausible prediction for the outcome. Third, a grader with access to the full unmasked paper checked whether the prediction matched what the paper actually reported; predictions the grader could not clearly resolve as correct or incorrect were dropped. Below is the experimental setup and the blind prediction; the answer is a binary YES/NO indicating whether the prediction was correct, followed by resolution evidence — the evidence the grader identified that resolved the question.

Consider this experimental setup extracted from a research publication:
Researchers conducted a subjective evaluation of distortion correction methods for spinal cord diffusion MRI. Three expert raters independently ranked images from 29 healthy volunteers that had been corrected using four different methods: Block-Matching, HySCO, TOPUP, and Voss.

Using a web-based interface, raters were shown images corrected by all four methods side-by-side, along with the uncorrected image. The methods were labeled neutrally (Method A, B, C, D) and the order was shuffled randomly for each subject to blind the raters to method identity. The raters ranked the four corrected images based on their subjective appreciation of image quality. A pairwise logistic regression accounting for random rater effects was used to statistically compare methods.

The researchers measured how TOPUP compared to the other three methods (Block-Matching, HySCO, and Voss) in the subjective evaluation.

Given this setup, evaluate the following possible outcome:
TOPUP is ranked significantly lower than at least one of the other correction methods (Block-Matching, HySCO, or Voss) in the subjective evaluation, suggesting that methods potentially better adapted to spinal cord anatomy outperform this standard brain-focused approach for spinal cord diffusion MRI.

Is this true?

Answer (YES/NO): YES